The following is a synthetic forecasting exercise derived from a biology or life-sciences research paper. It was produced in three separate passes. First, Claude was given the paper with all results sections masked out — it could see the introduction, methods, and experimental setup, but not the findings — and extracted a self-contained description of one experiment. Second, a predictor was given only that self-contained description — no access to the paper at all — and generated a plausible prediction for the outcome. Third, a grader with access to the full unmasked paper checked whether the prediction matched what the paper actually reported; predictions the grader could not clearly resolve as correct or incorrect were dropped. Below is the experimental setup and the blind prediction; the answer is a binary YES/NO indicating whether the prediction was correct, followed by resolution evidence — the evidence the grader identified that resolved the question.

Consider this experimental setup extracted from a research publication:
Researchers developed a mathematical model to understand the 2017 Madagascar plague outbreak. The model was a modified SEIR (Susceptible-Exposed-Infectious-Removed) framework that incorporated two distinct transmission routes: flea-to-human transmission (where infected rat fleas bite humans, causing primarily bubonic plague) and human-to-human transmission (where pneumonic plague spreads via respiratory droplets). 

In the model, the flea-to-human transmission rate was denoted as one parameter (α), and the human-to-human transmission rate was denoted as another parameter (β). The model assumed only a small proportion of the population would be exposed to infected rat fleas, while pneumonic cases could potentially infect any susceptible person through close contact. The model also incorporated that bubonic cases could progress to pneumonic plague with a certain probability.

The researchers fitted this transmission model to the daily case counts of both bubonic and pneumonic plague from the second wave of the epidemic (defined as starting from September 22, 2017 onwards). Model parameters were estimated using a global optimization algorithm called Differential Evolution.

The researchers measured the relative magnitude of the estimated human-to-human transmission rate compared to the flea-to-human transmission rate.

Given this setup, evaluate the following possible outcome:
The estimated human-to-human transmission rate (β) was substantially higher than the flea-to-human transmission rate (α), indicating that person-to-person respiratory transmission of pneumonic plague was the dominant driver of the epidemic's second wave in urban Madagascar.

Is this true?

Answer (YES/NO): YES